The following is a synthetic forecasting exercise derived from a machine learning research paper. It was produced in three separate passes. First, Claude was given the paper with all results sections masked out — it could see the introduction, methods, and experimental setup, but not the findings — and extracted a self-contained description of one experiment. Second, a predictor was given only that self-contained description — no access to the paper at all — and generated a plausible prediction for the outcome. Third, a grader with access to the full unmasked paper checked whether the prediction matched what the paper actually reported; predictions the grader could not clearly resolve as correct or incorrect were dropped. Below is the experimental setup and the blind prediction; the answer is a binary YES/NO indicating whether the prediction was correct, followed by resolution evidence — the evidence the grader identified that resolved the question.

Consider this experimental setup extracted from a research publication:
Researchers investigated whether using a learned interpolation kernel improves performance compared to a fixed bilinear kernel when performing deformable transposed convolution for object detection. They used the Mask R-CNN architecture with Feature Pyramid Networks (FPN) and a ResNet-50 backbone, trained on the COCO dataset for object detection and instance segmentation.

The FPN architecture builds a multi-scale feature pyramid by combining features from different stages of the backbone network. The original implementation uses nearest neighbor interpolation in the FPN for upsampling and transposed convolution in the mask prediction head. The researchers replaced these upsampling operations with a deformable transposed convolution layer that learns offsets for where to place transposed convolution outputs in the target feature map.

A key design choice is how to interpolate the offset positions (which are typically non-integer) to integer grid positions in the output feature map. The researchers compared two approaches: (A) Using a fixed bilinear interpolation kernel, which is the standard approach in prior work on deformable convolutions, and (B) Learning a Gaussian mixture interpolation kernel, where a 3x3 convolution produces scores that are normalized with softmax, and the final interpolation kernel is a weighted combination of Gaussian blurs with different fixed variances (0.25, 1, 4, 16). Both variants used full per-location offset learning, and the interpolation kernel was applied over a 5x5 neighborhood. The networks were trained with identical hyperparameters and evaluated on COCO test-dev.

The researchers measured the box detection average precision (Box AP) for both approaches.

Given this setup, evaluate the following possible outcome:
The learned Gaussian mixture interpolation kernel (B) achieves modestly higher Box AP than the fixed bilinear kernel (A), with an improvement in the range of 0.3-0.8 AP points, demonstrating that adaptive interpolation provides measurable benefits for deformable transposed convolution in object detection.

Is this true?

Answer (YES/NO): YES